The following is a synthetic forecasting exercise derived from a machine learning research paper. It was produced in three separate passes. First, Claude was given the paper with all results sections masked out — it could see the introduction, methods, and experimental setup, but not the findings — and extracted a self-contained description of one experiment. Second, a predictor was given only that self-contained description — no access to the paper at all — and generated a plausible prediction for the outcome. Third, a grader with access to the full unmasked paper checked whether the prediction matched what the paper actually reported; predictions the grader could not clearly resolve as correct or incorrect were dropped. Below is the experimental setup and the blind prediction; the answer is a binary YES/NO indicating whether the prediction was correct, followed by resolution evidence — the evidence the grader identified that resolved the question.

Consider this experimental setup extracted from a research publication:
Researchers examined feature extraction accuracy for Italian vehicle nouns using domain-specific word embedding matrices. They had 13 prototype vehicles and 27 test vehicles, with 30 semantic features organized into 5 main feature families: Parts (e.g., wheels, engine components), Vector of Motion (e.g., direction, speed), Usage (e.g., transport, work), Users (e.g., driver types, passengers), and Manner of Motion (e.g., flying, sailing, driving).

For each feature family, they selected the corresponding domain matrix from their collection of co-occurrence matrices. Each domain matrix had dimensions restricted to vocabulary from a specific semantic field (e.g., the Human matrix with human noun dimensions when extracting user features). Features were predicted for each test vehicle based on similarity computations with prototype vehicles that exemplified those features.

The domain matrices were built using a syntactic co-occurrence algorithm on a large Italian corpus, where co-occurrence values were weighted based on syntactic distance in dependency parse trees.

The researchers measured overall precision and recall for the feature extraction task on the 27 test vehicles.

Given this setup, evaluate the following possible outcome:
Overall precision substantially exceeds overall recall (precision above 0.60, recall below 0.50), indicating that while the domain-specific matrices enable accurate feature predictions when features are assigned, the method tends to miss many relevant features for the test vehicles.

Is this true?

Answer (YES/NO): NO